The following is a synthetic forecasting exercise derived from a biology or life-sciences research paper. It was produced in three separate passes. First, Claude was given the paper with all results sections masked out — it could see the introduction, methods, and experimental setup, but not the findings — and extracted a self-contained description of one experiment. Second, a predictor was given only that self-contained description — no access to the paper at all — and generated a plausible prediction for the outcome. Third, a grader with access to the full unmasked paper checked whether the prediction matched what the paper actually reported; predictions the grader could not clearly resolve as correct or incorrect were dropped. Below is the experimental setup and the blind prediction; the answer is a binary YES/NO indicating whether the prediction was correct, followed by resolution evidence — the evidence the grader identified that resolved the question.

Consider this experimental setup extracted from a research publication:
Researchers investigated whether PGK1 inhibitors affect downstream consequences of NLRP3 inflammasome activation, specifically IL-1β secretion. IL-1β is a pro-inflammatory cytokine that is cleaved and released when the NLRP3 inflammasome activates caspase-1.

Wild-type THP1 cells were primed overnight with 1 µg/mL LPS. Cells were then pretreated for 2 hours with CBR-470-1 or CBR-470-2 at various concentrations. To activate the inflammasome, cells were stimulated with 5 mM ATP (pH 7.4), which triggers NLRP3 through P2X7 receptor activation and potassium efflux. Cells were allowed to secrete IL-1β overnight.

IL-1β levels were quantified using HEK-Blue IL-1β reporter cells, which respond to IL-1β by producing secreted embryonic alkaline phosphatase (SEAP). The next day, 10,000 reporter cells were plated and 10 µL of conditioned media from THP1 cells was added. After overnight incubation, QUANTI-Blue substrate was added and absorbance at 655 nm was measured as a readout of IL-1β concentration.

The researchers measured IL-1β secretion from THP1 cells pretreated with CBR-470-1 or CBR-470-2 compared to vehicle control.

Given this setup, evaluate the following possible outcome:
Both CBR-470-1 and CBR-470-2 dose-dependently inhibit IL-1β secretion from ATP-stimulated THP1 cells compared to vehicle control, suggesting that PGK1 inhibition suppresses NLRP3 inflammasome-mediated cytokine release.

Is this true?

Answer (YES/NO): YES